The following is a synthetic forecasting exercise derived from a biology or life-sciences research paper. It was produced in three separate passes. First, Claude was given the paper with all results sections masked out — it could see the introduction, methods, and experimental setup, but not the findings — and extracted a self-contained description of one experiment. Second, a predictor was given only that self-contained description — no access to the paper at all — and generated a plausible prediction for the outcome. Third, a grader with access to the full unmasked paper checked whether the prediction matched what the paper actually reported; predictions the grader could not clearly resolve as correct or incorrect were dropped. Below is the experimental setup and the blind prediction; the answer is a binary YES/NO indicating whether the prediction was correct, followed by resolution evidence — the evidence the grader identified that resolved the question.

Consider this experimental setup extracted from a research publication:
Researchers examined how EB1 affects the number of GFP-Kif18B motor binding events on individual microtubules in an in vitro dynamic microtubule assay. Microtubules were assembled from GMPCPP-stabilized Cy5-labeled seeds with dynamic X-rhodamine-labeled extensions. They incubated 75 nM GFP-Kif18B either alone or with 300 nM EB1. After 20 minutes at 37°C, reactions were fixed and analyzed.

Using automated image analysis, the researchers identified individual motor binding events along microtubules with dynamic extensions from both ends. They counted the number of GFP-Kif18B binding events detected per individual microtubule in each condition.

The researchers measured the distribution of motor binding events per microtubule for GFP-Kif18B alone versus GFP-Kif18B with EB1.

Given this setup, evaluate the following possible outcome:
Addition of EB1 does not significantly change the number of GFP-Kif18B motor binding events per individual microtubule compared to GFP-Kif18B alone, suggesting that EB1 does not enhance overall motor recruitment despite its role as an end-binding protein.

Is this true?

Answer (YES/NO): YES